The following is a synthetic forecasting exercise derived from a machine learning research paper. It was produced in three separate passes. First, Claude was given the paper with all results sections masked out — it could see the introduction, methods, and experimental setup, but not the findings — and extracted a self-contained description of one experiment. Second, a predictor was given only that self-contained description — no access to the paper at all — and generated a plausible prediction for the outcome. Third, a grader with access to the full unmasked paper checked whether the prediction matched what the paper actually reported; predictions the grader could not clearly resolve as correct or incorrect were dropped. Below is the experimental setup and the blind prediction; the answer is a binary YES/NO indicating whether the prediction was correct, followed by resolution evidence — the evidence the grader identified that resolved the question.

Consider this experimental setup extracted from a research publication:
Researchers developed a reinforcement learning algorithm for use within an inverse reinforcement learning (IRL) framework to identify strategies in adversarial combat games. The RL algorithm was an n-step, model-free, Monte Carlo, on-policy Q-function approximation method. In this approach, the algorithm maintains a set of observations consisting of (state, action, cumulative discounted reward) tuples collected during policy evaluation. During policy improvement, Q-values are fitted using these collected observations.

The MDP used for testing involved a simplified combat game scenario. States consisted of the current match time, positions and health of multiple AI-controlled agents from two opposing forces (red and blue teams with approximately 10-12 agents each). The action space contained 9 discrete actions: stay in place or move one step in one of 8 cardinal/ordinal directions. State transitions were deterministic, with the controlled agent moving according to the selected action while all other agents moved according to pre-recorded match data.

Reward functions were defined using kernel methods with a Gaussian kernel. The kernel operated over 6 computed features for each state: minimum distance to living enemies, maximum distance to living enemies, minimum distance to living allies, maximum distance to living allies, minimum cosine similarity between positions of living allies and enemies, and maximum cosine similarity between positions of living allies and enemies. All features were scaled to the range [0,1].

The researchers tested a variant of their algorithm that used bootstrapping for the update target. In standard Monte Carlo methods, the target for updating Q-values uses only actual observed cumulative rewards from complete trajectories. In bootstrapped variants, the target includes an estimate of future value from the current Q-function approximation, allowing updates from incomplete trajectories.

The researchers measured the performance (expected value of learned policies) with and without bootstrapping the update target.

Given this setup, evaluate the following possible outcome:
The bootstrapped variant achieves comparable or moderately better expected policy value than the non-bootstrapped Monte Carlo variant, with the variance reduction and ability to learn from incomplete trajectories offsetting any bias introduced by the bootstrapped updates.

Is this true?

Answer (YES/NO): NO